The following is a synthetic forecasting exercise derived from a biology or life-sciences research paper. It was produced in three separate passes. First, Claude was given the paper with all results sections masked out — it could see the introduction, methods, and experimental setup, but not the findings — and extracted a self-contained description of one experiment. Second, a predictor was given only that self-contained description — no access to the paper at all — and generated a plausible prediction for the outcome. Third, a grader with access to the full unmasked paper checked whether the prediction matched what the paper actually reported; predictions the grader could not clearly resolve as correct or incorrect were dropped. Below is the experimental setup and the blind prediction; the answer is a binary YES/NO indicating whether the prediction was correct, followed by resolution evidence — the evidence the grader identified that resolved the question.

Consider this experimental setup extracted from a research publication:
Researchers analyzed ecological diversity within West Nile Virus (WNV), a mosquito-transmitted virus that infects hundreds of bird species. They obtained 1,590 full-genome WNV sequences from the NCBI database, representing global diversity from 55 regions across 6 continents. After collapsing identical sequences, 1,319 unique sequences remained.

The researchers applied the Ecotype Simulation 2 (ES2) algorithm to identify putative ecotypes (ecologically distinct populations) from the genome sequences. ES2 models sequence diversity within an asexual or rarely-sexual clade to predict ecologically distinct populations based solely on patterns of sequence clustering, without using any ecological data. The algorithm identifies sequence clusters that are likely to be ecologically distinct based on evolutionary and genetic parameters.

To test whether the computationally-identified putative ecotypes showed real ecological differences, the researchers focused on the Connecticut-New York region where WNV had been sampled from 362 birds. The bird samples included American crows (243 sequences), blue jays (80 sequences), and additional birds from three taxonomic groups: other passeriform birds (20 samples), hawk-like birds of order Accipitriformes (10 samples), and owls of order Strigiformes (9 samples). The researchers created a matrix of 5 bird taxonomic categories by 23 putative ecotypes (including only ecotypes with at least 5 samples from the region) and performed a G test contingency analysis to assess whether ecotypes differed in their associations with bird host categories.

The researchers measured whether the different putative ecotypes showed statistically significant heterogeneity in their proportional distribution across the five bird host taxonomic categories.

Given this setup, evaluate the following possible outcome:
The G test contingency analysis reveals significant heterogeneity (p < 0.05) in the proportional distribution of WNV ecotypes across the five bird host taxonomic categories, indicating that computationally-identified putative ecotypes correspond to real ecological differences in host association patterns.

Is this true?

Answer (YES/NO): YES